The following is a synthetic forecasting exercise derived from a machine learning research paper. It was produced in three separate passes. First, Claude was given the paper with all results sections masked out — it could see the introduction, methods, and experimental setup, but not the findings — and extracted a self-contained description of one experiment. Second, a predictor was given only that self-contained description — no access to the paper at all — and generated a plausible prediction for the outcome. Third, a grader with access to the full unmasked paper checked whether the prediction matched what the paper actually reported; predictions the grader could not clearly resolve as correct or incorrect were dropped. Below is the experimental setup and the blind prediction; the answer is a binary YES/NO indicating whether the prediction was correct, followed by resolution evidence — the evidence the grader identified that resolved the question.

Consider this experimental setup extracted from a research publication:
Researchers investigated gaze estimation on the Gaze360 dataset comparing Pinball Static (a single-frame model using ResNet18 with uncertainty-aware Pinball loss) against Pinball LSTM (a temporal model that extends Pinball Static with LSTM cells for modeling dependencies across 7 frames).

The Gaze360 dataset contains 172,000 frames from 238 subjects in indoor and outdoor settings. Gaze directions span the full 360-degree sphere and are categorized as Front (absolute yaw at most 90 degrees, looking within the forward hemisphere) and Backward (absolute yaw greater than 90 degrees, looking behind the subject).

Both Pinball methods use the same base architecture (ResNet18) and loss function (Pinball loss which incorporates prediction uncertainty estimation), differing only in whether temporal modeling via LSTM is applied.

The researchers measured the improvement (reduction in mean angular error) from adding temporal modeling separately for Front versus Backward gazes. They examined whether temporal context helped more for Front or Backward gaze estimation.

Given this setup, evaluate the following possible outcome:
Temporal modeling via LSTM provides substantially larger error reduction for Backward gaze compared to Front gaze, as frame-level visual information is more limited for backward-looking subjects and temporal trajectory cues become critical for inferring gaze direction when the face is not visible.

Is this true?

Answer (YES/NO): YES